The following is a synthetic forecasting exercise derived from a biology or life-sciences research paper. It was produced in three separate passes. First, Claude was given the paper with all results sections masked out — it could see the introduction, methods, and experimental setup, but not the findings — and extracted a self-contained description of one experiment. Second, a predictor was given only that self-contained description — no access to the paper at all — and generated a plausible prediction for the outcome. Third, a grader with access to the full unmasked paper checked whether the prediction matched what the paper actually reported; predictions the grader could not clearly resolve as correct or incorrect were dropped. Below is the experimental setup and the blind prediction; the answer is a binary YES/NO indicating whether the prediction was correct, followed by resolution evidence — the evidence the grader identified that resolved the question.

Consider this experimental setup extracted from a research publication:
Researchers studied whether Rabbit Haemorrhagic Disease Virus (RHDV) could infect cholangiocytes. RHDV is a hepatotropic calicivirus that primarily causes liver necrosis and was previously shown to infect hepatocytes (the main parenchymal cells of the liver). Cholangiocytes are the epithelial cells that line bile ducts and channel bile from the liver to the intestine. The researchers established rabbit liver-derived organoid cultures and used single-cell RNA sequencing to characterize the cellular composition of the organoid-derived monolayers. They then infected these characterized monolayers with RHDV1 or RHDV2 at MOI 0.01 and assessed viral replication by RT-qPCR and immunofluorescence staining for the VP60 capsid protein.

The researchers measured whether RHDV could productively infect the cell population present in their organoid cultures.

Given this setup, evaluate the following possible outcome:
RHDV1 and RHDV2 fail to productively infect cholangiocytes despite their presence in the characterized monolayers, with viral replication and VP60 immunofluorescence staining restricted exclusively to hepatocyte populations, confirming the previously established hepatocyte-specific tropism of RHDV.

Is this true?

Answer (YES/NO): NO